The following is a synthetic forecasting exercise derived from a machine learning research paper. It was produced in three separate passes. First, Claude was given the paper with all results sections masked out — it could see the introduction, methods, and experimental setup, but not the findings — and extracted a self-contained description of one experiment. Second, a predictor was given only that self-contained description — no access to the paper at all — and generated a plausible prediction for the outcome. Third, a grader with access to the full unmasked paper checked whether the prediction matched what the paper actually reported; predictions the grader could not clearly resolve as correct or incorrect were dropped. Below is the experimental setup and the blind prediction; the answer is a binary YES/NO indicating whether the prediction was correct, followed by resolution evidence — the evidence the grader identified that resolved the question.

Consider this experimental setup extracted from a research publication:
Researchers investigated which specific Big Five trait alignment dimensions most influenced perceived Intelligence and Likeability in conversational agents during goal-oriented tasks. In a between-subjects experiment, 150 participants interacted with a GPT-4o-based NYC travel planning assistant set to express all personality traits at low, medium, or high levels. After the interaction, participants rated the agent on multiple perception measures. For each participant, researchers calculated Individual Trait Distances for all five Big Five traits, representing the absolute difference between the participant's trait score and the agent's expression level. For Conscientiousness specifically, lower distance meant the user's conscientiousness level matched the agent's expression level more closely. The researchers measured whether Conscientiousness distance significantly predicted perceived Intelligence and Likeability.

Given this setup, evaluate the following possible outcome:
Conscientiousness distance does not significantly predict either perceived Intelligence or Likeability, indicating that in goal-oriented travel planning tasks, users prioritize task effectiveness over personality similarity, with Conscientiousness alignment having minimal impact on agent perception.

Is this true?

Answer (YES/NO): NO